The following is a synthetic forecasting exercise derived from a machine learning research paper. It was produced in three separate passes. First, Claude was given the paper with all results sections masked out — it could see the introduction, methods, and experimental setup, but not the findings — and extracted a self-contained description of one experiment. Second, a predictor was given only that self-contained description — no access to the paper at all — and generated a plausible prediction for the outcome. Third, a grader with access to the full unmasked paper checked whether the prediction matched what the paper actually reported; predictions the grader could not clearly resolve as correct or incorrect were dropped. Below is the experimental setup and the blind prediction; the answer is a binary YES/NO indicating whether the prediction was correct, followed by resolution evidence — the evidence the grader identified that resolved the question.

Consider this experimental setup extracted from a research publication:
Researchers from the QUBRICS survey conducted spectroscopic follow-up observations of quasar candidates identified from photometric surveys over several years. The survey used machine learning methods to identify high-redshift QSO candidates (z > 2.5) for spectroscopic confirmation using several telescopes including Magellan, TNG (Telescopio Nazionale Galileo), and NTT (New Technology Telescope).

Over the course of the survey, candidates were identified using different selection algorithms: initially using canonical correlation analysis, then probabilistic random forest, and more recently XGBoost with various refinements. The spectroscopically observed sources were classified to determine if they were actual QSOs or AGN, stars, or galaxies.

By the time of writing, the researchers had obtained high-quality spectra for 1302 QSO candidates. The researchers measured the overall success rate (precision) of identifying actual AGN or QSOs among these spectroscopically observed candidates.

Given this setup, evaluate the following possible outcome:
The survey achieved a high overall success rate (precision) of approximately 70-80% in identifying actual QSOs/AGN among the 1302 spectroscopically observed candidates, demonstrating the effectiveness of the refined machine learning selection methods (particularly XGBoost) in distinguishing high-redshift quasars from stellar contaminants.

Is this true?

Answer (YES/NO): NO